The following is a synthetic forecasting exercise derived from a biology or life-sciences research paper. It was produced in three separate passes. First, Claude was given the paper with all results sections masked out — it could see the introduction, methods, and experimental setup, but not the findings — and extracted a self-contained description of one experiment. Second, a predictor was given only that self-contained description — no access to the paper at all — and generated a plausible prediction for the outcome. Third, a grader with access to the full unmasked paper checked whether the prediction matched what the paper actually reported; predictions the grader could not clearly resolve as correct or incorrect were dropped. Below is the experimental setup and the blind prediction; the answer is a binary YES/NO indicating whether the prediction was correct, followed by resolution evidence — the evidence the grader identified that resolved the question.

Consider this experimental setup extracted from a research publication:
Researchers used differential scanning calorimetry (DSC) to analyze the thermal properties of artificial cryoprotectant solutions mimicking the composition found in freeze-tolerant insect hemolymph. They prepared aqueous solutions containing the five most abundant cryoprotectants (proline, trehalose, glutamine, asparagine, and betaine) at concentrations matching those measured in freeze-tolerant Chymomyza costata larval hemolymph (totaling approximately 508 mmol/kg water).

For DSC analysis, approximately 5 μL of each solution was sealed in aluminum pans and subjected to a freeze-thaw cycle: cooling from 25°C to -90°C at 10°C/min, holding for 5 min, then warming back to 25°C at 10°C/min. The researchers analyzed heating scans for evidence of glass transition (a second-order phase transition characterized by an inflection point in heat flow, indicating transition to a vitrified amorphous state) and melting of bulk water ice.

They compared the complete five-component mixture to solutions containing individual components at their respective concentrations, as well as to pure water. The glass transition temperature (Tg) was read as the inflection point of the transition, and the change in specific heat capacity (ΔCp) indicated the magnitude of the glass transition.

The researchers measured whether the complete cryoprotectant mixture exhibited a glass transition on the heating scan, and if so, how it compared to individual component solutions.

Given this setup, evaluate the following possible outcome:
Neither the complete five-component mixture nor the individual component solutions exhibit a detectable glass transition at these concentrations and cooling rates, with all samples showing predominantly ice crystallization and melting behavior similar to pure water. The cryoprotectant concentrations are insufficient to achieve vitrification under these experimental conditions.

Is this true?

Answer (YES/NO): NO